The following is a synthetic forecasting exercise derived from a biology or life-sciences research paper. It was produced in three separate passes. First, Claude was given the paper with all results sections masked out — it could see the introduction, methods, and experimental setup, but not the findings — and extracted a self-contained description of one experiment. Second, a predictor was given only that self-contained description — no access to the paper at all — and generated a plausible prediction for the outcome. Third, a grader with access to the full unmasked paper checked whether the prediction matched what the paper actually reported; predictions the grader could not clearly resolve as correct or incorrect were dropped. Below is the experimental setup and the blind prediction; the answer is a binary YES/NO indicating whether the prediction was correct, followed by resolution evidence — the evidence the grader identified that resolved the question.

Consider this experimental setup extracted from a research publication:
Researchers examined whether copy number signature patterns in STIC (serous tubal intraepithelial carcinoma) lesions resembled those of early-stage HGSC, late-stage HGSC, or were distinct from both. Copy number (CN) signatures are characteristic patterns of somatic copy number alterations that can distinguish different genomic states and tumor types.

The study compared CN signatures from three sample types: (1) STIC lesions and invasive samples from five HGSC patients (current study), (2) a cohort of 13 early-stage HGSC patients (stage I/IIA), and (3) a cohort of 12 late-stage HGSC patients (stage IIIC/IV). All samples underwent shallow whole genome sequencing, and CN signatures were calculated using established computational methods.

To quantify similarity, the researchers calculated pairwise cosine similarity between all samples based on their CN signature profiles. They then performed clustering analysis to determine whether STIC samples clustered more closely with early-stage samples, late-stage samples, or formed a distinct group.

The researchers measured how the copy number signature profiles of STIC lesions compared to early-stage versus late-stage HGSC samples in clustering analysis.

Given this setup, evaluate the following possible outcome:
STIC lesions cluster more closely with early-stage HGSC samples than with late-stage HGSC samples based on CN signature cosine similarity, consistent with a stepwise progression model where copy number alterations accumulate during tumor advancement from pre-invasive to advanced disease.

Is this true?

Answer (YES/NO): NO